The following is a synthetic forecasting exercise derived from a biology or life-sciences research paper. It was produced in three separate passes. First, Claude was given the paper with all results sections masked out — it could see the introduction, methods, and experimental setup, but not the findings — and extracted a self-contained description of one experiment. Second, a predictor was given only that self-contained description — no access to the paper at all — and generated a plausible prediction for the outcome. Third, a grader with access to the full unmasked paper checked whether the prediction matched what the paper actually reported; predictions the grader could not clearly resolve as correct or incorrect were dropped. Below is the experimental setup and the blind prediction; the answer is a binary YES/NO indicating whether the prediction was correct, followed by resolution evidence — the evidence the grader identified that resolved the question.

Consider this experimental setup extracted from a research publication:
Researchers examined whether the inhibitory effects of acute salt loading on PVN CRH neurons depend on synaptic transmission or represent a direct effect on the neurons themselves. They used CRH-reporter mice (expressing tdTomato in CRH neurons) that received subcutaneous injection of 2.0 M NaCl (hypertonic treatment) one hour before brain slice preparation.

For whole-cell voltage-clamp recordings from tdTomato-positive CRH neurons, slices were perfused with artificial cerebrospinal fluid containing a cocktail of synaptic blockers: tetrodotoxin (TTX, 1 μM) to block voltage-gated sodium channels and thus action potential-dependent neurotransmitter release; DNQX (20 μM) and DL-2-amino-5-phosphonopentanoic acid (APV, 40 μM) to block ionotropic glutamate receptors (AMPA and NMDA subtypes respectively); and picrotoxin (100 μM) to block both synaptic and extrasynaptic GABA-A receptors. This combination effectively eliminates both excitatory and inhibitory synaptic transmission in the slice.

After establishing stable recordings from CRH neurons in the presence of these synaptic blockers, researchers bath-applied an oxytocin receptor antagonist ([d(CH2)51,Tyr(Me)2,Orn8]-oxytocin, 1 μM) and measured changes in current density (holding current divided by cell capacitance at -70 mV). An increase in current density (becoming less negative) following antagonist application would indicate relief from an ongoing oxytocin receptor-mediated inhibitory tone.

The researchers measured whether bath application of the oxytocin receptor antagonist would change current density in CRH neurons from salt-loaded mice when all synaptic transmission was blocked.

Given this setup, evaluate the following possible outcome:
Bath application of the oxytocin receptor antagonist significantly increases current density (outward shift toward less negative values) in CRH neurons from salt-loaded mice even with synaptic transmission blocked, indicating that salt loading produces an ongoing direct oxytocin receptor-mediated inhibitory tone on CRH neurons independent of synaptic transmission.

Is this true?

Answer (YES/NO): NO